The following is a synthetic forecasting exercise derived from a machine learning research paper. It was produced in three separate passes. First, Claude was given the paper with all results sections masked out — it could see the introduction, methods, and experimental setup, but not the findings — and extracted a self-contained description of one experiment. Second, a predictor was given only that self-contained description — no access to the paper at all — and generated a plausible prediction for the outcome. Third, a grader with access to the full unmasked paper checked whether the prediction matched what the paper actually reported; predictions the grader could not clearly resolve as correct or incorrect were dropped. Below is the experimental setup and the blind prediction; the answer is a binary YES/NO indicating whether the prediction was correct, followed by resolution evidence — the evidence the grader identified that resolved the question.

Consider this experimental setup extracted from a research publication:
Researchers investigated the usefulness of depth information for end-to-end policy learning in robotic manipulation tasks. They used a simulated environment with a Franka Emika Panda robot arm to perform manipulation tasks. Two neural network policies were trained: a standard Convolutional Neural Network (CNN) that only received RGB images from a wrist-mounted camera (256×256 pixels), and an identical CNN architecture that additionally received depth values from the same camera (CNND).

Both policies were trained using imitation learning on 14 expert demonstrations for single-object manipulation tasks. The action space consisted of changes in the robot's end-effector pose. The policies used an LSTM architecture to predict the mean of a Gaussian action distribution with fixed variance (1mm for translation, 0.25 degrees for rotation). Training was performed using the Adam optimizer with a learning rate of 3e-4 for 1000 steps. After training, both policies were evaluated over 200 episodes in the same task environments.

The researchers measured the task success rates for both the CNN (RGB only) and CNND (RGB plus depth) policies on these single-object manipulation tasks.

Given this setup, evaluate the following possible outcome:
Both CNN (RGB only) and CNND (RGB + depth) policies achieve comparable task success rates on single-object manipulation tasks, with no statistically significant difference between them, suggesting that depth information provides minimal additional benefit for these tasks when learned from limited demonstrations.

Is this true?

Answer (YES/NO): NO